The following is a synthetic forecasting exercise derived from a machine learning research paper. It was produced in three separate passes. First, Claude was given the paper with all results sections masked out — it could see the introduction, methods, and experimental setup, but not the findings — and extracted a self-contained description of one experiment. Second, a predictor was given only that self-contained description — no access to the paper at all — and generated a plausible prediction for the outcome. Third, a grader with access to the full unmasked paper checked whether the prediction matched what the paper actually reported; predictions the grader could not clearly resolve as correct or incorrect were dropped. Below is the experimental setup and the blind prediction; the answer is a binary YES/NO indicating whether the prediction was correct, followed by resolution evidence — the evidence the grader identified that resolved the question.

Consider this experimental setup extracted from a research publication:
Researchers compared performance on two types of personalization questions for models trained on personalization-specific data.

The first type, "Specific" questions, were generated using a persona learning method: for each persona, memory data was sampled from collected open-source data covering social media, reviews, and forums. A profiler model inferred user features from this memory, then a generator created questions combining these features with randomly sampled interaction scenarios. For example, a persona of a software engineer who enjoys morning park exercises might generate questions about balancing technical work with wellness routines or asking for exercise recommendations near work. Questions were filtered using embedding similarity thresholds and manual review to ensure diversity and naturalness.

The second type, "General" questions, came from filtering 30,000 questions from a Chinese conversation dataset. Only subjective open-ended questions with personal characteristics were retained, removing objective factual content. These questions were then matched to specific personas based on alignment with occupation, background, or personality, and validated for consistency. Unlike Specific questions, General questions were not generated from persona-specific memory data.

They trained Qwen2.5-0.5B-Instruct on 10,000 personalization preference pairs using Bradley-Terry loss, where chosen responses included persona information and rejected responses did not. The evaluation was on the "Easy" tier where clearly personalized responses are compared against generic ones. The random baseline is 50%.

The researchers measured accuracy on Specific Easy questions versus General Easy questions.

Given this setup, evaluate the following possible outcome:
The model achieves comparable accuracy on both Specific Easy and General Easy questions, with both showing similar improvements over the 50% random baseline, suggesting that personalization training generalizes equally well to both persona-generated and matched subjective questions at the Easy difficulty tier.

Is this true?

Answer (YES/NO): NO